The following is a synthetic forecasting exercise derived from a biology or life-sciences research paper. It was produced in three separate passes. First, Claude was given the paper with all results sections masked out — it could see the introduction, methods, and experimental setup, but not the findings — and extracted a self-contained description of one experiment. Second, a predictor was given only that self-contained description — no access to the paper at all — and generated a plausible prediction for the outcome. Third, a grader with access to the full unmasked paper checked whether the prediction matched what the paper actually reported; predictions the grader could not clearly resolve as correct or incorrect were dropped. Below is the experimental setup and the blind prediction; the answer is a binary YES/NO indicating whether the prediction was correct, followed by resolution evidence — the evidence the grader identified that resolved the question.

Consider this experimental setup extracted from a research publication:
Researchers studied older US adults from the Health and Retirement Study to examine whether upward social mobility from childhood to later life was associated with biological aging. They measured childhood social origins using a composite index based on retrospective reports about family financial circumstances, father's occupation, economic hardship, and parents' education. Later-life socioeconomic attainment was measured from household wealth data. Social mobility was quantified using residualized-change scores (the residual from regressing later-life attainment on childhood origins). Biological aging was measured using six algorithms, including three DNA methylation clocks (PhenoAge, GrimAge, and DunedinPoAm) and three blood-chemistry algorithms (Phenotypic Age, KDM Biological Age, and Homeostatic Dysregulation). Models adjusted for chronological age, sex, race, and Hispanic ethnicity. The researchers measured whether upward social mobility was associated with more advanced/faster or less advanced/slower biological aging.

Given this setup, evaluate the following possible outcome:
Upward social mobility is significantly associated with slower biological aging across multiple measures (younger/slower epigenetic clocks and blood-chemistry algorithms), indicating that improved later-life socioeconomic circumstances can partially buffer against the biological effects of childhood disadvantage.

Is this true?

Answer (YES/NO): YES